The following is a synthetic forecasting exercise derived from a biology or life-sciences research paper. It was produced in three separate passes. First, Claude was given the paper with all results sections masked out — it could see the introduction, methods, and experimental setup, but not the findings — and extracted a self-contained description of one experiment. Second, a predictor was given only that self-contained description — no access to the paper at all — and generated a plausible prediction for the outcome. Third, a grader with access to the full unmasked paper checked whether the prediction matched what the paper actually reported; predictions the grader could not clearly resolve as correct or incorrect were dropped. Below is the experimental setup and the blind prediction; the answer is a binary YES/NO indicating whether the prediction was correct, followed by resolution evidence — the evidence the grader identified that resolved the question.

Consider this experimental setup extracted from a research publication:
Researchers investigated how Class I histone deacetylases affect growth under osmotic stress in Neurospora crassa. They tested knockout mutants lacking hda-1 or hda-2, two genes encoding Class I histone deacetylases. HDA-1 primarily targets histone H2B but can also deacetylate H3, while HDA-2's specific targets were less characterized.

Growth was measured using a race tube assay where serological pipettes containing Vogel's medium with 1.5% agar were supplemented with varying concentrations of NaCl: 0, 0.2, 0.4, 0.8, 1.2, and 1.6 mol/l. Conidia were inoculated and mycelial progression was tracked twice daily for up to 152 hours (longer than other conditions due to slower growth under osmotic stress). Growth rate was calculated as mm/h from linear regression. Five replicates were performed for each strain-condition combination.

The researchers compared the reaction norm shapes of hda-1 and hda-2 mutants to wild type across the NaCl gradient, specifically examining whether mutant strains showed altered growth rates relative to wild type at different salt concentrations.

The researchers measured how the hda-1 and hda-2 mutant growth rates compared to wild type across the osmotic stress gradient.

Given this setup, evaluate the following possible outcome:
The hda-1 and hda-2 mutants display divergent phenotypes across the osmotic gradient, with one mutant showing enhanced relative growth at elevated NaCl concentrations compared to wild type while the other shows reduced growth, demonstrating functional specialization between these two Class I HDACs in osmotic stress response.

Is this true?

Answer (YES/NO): NO